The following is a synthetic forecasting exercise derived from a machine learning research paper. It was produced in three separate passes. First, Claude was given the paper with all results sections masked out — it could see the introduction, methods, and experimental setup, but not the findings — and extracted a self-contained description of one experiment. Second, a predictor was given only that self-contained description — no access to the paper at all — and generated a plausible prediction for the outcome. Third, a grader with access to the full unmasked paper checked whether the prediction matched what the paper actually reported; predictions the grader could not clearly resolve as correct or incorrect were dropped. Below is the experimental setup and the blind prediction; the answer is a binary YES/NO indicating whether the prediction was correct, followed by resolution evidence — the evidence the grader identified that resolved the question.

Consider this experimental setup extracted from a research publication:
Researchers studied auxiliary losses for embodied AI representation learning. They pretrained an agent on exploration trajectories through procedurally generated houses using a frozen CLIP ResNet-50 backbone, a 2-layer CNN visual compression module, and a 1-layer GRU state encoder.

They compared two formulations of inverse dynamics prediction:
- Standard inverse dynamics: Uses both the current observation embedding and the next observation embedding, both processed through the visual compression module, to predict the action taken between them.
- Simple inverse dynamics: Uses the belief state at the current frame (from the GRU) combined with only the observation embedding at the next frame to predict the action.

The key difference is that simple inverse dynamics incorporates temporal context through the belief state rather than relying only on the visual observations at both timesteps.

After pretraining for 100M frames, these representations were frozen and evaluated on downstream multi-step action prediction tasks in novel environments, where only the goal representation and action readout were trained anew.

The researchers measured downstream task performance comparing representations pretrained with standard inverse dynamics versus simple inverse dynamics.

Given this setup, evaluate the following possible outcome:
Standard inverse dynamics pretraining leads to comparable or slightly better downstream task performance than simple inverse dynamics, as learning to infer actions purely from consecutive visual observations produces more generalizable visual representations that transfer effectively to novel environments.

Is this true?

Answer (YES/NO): NO